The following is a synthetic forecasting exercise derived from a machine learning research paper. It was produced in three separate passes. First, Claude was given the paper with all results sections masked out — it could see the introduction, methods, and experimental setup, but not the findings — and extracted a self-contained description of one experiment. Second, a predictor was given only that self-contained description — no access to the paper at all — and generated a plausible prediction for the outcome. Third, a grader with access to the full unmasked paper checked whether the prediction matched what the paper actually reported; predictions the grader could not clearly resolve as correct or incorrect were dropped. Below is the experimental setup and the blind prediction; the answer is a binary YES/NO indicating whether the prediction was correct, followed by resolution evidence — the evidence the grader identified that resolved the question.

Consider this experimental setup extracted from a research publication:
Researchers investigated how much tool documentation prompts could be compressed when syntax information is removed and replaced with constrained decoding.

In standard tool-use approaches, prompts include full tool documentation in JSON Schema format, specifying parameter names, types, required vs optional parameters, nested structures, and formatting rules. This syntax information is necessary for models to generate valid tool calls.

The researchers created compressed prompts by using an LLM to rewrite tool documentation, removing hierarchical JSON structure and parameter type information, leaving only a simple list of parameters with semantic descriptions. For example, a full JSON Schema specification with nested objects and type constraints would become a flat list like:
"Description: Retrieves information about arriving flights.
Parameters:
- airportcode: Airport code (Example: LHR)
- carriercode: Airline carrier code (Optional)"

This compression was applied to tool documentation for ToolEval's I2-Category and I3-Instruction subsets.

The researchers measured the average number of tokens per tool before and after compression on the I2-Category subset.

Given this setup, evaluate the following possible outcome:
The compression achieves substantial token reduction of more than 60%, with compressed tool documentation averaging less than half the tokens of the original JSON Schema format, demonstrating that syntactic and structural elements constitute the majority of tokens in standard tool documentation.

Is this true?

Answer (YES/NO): NO